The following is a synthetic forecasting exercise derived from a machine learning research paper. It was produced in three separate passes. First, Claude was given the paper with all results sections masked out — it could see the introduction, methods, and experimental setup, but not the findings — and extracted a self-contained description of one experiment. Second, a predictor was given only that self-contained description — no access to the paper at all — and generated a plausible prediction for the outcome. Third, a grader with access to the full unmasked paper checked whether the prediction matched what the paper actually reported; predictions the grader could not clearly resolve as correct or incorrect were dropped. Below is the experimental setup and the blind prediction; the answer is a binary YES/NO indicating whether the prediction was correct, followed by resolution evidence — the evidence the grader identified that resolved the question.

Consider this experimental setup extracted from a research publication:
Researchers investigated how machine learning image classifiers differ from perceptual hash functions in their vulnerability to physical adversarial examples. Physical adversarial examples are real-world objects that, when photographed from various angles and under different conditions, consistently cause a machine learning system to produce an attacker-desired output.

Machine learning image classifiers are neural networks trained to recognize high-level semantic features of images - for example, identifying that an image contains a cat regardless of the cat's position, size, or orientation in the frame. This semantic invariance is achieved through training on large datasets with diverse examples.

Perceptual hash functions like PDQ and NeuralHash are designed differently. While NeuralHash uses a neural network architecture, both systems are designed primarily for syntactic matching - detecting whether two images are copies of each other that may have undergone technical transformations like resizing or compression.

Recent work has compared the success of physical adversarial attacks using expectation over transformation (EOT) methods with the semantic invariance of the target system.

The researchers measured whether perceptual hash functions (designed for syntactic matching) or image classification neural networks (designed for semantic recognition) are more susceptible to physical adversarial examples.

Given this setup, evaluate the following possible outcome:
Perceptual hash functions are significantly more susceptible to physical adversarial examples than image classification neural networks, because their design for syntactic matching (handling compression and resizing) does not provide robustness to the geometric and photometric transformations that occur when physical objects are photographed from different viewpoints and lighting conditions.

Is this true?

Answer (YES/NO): NO